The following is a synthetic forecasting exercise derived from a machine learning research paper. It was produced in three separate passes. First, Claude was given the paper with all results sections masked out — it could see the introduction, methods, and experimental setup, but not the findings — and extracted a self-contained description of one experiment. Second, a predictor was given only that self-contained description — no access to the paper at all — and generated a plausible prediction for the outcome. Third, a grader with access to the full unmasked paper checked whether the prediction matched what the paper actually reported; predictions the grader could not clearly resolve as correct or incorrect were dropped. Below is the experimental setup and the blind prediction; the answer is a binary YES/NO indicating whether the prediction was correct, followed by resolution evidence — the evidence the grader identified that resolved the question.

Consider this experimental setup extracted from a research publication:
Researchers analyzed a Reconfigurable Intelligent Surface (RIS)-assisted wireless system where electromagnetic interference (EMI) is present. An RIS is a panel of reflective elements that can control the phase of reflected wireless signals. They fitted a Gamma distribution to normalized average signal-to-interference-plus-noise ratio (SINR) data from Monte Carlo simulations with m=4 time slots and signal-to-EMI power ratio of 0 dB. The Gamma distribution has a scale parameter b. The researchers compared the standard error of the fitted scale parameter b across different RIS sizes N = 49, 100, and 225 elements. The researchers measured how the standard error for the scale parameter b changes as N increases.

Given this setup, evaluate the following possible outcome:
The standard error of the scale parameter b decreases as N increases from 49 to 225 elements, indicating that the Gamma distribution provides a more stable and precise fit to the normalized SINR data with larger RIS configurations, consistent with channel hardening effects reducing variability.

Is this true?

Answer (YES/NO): NO